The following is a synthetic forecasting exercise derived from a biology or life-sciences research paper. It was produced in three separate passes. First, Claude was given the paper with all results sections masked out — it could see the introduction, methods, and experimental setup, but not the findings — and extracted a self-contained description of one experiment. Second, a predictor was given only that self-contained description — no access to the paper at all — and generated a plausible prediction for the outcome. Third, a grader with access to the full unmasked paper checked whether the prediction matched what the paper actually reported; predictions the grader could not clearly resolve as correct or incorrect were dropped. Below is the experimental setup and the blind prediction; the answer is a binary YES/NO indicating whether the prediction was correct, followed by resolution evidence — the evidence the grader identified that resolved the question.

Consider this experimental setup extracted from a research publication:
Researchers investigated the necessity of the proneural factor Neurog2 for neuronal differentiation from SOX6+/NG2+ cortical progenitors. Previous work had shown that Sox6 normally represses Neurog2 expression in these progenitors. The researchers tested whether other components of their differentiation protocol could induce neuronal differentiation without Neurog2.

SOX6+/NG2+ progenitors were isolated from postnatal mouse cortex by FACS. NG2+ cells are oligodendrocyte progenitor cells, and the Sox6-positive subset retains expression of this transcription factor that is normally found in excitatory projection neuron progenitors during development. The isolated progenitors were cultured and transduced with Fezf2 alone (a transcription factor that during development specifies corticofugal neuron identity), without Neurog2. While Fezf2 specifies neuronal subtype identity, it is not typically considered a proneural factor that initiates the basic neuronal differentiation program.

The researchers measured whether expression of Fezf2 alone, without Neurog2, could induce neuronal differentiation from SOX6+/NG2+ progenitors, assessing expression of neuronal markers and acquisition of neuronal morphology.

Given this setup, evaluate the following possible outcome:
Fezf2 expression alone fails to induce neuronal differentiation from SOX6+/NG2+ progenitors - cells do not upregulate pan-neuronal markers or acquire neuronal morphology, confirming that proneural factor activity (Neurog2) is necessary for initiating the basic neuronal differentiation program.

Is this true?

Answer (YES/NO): NO